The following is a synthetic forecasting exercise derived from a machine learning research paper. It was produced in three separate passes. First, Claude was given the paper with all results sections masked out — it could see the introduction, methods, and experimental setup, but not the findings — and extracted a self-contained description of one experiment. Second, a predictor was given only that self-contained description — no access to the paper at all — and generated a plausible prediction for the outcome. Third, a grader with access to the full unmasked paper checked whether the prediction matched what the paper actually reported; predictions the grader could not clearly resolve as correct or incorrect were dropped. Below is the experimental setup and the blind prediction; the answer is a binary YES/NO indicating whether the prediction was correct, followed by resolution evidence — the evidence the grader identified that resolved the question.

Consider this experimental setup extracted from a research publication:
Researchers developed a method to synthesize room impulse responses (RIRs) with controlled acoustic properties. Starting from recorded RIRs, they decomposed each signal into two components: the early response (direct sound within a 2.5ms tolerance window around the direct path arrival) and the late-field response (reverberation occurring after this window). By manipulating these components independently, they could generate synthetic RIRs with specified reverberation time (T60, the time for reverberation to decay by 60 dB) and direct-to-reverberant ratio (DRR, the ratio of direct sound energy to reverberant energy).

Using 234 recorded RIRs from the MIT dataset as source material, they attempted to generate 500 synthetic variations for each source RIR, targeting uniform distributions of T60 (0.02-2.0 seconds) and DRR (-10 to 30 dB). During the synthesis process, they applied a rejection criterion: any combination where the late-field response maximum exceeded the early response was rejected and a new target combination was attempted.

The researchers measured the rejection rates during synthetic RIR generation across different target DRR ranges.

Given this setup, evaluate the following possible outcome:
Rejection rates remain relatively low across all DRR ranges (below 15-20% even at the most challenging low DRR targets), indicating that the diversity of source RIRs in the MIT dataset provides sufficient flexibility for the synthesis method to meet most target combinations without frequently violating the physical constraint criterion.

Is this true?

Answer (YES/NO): NO